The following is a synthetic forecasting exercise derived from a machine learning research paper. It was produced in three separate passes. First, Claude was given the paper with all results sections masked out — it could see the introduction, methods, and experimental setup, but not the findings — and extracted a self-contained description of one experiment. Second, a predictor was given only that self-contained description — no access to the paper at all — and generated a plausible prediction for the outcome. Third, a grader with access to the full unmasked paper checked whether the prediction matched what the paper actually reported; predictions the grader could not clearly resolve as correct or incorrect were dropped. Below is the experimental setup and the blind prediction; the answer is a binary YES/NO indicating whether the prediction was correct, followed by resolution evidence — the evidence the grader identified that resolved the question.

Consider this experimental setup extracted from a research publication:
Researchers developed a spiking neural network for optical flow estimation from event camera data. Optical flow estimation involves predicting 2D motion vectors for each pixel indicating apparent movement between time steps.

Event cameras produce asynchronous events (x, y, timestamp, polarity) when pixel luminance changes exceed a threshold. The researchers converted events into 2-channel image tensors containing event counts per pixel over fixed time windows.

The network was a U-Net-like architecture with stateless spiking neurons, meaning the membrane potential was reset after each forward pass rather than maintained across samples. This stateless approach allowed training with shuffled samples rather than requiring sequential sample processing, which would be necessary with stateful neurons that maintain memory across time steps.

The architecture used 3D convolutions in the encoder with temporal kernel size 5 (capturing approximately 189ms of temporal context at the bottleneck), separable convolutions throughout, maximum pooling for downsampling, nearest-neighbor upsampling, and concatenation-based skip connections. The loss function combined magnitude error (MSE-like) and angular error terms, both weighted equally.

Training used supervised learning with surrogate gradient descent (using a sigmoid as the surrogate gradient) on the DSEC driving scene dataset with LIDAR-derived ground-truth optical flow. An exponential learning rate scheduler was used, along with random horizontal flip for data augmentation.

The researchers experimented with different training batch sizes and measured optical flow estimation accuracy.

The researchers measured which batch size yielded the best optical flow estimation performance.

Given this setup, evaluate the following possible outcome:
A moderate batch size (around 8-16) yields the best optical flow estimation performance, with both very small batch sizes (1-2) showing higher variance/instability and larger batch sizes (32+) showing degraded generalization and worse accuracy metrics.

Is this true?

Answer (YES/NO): NO